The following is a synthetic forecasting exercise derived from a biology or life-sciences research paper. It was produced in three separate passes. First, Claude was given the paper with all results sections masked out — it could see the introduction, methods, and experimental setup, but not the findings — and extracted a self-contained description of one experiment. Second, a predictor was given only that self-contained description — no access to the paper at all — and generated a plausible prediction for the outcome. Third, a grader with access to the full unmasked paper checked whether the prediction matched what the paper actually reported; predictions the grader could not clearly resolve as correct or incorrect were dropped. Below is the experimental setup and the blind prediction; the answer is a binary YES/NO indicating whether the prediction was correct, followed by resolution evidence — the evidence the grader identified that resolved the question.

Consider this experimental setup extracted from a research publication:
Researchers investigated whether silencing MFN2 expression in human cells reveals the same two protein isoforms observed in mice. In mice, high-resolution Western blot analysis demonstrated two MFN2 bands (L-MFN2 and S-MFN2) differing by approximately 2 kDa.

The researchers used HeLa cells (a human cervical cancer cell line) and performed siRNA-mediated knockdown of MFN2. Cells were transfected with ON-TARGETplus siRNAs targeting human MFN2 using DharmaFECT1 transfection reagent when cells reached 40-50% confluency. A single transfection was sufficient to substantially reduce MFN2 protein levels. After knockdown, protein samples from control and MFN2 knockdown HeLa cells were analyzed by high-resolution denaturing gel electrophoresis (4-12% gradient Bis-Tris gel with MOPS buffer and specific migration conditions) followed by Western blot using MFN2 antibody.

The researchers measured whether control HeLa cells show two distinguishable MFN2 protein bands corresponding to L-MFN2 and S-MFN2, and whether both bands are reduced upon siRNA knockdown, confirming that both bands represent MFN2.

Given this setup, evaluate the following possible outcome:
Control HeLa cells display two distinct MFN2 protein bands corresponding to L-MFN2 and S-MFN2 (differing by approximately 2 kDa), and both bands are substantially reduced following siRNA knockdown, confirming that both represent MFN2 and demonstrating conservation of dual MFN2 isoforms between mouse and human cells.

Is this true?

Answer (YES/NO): YES